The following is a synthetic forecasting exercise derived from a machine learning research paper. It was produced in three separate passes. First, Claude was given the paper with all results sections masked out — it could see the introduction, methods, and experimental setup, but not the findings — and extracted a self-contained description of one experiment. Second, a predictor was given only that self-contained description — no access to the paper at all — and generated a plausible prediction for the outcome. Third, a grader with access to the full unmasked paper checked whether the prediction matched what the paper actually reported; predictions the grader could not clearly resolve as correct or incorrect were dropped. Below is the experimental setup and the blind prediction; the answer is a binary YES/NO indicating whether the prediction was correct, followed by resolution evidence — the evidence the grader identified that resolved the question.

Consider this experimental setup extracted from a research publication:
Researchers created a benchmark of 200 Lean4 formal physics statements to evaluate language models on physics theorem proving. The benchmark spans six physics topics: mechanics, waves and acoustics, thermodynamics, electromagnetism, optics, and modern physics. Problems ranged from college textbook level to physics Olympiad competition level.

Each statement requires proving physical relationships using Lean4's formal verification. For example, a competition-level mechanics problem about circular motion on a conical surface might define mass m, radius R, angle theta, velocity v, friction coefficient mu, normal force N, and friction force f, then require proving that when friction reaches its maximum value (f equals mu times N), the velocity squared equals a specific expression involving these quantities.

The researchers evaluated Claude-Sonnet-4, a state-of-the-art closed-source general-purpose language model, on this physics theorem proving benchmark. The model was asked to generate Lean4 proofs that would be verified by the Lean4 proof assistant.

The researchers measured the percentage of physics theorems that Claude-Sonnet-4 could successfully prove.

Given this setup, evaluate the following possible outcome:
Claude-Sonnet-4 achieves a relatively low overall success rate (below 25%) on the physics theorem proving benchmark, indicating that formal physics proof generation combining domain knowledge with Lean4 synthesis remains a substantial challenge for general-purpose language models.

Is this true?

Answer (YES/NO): NO